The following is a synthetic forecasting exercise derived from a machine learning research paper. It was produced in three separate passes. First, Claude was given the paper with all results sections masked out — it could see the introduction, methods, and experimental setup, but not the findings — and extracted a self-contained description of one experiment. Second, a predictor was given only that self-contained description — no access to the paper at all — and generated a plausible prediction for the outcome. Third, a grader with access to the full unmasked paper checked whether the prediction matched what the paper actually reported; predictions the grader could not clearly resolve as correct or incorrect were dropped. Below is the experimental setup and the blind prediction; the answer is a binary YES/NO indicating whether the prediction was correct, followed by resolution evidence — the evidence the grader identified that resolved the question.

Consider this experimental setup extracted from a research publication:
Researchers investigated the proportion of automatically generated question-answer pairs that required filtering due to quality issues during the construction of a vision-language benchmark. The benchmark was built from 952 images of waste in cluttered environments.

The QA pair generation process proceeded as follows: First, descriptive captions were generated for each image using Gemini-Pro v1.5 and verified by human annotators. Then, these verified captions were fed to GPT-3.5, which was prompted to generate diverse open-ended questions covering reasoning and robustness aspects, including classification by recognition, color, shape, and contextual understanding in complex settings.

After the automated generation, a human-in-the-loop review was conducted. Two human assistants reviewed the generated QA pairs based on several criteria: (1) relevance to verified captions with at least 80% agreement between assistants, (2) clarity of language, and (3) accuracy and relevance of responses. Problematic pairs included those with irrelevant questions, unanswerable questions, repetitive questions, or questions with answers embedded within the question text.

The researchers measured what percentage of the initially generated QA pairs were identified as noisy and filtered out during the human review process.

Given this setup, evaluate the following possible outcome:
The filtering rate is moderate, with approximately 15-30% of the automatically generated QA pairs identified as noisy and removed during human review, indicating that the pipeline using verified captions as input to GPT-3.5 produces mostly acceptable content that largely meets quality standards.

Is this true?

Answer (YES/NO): YES